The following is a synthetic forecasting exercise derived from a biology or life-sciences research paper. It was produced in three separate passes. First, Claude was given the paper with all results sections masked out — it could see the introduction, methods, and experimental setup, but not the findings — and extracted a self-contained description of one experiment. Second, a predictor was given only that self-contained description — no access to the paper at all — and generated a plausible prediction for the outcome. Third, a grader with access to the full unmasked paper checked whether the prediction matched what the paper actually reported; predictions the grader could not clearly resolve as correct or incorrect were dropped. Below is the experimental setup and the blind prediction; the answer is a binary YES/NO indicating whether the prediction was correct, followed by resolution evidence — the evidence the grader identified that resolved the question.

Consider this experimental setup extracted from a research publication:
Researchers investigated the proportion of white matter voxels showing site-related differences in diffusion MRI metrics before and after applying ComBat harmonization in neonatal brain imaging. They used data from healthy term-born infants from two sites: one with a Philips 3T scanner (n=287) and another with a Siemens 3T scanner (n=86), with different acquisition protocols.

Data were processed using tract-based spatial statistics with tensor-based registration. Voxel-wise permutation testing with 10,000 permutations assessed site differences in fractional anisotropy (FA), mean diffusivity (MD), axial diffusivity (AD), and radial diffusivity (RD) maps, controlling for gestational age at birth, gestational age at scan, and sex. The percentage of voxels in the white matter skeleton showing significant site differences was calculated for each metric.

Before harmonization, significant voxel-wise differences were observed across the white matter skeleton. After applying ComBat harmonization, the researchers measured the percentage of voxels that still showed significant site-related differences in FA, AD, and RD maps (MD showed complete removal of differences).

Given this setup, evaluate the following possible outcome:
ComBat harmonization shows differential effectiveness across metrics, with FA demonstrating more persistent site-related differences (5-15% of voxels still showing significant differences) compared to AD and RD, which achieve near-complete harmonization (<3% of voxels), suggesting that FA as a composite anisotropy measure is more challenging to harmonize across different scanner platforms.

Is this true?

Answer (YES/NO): NO